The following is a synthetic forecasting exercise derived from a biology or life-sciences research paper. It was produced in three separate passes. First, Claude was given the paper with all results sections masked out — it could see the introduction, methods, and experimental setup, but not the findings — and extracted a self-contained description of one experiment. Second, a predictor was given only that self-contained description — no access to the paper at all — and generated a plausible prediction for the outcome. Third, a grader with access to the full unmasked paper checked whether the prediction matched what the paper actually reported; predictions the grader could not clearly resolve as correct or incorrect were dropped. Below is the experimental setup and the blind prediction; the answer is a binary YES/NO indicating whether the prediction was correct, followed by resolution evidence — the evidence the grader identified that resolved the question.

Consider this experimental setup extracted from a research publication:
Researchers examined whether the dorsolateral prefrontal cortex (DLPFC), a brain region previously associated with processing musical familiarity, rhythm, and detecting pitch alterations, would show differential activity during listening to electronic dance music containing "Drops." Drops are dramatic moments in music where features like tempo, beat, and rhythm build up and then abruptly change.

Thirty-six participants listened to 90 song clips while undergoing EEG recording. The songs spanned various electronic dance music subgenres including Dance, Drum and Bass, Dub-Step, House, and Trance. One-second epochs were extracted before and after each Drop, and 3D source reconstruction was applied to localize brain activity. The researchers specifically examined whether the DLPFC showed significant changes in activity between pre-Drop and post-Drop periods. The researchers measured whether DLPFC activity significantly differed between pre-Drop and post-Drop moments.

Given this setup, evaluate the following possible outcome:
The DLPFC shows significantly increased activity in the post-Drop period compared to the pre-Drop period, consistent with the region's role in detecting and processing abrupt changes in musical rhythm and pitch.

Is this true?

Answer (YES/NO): NO